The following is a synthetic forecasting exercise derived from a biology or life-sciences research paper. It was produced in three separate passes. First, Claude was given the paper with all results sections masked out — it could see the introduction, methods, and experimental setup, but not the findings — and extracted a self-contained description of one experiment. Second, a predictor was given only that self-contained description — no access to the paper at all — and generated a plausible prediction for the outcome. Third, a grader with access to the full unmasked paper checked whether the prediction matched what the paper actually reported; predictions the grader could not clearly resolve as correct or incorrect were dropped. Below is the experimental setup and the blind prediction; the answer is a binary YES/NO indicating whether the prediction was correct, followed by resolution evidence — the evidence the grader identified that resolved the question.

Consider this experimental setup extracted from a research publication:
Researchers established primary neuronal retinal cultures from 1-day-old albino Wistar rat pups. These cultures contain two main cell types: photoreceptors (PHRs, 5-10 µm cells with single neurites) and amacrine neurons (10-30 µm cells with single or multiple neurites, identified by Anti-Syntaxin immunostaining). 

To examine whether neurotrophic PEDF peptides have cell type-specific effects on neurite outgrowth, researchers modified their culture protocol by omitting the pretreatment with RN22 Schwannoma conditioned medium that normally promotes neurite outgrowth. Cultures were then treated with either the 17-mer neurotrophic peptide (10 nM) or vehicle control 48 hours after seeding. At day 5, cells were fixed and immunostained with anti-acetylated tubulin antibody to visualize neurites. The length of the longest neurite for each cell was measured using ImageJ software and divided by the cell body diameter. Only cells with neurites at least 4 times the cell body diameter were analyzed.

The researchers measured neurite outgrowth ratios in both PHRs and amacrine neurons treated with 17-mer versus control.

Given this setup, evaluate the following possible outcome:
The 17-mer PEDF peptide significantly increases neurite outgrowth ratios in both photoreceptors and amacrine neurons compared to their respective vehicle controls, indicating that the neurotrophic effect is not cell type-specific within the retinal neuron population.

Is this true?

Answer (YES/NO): NO